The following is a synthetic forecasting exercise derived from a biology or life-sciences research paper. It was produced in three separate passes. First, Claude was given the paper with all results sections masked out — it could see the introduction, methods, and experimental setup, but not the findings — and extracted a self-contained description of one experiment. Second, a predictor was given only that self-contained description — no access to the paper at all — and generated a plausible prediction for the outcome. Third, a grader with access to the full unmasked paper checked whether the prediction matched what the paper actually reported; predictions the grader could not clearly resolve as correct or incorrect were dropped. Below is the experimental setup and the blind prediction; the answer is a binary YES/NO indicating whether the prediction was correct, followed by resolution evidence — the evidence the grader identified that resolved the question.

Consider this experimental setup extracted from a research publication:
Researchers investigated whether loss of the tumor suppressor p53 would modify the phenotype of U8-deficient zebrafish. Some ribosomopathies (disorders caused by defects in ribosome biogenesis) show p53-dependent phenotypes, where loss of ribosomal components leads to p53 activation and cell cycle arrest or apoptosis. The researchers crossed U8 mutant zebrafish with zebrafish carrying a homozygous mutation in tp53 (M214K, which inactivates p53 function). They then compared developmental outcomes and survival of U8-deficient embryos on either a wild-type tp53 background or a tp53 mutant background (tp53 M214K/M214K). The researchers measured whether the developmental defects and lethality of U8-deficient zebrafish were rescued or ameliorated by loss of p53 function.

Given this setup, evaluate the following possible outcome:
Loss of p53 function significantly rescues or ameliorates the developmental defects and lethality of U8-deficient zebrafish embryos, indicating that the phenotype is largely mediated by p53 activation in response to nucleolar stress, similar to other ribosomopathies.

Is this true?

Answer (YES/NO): NO